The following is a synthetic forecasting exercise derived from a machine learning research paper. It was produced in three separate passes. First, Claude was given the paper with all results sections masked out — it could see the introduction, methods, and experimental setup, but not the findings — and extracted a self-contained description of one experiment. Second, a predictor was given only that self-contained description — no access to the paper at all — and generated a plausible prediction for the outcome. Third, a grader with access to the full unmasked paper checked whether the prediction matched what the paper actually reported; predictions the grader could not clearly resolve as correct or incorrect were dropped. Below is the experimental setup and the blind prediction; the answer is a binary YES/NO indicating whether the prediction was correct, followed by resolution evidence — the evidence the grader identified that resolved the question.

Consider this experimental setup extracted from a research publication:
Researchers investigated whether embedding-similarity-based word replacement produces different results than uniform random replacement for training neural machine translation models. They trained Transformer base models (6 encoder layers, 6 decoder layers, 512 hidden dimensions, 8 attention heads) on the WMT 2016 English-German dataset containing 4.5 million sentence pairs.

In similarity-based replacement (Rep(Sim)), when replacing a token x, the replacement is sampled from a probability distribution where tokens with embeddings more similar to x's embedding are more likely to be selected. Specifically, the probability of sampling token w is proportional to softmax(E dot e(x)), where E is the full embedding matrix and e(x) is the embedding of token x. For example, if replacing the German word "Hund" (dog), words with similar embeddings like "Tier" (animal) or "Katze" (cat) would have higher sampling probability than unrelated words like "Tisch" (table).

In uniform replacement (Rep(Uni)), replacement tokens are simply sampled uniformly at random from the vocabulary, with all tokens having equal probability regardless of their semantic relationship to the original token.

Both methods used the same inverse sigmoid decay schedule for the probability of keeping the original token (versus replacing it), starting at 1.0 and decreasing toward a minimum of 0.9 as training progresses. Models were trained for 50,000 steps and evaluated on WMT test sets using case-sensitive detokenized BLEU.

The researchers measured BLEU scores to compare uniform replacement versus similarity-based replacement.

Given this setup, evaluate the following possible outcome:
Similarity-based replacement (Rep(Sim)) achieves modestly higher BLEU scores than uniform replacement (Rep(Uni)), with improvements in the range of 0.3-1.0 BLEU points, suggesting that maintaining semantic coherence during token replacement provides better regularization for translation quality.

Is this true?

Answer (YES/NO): NO